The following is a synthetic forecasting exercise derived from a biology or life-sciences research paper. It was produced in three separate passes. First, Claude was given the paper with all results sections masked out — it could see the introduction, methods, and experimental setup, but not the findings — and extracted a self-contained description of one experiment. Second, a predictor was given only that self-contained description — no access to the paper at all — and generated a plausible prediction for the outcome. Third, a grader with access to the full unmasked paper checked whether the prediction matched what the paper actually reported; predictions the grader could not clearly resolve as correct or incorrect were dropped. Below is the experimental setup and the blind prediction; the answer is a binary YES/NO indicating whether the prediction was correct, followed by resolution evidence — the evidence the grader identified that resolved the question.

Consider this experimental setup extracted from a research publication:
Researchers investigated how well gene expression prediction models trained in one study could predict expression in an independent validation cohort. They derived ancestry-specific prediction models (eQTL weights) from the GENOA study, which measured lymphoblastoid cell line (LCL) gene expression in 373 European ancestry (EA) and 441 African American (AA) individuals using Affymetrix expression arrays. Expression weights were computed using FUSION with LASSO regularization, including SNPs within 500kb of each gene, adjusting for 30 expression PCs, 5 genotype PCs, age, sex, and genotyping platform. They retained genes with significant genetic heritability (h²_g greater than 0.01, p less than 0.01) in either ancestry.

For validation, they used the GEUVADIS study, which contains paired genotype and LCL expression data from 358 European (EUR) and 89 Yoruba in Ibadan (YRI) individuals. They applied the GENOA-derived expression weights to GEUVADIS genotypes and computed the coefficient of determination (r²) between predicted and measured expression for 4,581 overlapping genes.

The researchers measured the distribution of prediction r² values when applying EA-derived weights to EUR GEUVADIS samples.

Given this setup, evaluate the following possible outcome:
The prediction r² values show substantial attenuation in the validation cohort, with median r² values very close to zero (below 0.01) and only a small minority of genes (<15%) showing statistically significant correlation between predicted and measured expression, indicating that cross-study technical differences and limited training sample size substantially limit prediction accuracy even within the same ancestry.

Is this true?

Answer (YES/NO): NO